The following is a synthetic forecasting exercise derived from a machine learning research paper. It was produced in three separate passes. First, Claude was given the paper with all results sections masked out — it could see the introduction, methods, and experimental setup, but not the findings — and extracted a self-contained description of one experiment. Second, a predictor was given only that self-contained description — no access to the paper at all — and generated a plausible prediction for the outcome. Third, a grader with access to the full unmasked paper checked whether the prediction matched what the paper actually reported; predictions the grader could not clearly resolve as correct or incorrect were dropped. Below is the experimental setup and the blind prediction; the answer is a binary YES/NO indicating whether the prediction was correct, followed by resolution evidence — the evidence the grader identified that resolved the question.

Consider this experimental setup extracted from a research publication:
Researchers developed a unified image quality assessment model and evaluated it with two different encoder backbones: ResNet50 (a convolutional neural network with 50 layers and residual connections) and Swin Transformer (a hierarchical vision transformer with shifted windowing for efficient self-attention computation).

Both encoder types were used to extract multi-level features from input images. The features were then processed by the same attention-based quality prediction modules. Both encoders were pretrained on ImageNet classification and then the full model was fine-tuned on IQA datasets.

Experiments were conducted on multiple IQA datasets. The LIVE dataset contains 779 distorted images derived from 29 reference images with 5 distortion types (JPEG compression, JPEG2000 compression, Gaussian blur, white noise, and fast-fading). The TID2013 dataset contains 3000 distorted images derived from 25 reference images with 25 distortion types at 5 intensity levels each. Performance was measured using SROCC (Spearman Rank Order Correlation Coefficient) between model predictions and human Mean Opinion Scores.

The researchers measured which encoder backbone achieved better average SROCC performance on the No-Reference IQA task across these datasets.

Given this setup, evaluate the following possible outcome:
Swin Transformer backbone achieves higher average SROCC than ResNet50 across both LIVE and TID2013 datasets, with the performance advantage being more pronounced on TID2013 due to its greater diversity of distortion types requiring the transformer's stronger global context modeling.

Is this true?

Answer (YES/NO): YES